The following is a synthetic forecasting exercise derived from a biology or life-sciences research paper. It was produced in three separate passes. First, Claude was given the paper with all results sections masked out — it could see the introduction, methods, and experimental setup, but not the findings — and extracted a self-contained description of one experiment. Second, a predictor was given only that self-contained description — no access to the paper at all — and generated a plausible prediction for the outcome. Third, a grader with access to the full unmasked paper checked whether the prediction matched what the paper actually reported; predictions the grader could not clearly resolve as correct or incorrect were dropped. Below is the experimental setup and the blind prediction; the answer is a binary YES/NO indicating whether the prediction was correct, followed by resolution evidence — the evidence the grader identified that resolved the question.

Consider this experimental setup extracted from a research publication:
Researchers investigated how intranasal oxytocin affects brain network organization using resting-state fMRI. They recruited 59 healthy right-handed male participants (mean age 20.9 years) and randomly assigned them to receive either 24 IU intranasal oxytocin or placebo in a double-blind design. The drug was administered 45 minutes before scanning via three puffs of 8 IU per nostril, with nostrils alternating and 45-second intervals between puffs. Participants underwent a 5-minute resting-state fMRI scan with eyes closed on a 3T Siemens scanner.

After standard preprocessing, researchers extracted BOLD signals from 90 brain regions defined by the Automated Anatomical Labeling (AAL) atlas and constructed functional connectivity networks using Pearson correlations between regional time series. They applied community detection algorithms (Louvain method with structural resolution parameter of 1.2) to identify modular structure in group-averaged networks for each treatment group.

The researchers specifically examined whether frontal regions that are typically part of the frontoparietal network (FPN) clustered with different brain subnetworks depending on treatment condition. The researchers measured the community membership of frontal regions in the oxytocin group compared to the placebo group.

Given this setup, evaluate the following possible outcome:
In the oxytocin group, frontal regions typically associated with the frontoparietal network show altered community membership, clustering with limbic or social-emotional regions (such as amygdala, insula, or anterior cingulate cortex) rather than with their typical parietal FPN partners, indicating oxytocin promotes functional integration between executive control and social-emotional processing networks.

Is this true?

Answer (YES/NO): NO